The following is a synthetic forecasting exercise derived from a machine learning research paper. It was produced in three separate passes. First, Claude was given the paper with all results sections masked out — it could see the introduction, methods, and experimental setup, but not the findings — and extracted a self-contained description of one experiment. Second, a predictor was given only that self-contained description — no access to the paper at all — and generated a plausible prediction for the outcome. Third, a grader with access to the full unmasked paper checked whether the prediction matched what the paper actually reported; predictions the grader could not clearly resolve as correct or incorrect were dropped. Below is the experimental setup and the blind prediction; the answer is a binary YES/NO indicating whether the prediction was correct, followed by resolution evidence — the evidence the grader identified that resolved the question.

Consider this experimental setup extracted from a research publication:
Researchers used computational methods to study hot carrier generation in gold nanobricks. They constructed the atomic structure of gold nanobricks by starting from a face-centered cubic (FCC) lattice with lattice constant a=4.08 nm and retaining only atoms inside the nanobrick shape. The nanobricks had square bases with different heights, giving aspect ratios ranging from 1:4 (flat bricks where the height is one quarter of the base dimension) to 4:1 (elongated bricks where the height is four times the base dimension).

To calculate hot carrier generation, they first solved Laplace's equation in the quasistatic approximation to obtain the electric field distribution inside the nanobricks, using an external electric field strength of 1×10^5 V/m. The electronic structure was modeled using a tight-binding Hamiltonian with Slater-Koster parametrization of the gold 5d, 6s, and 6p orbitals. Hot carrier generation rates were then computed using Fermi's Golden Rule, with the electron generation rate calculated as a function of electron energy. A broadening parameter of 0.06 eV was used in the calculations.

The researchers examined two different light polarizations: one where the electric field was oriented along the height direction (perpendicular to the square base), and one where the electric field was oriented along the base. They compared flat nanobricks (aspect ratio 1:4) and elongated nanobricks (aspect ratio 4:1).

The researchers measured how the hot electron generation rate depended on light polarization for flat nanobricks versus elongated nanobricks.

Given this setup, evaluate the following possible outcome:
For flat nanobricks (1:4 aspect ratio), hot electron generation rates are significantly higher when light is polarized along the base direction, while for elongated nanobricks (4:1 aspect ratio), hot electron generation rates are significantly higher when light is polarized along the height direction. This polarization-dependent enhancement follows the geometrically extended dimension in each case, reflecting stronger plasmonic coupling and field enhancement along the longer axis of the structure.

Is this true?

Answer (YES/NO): NO